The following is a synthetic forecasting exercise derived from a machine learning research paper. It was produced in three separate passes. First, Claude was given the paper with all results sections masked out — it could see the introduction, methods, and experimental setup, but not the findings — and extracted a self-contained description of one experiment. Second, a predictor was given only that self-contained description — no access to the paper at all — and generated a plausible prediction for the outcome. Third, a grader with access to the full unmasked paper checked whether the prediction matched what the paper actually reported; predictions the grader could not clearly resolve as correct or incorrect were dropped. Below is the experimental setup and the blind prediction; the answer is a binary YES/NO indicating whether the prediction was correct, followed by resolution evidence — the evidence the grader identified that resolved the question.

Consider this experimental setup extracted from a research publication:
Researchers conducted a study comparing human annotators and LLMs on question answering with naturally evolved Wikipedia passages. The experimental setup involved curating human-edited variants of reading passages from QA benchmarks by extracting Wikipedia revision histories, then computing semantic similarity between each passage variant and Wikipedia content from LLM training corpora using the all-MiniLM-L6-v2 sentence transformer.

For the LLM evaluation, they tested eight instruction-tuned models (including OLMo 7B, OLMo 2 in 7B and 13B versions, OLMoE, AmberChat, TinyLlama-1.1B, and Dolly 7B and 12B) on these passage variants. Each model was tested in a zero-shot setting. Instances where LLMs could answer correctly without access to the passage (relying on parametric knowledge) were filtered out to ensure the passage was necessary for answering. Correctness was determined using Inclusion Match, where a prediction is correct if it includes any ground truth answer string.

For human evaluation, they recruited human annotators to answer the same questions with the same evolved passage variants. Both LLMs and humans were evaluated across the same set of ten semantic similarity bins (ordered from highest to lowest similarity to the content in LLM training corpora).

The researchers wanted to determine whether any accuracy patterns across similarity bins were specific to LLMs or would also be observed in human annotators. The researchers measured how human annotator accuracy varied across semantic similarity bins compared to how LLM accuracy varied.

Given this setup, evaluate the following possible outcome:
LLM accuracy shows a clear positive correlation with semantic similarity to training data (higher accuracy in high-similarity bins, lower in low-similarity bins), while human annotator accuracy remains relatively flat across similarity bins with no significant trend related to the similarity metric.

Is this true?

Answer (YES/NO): YES